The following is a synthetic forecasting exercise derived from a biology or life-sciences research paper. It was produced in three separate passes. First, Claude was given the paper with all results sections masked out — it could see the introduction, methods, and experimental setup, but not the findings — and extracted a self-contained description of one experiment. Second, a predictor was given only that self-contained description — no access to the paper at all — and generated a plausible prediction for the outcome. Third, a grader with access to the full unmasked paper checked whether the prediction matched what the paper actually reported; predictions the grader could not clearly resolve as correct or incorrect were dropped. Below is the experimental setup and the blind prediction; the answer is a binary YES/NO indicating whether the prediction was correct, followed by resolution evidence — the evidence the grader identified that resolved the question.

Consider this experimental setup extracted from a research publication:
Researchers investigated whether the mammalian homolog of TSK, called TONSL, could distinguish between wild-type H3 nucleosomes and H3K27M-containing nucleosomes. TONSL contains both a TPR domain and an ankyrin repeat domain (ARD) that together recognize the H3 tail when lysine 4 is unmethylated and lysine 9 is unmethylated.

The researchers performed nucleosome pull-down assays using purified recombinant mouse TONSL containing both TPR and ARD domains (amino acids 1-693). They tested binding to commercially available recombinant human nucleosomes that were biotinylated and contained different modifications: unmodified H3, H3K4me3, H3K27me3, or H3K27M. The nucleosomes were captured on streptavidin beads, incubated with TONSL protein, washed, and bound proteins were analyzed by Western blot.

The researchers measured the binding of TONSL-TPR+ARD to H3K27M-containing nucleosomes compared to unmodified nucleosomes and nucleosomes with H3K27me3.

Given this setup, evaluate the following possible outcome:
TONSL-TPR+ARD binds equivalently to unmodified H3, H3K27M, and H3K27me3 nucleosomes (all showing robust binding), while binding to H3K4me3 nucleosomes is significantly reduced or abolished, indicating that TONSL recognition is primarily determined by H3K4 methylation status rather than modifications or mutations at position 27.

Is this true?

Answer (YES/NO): NO